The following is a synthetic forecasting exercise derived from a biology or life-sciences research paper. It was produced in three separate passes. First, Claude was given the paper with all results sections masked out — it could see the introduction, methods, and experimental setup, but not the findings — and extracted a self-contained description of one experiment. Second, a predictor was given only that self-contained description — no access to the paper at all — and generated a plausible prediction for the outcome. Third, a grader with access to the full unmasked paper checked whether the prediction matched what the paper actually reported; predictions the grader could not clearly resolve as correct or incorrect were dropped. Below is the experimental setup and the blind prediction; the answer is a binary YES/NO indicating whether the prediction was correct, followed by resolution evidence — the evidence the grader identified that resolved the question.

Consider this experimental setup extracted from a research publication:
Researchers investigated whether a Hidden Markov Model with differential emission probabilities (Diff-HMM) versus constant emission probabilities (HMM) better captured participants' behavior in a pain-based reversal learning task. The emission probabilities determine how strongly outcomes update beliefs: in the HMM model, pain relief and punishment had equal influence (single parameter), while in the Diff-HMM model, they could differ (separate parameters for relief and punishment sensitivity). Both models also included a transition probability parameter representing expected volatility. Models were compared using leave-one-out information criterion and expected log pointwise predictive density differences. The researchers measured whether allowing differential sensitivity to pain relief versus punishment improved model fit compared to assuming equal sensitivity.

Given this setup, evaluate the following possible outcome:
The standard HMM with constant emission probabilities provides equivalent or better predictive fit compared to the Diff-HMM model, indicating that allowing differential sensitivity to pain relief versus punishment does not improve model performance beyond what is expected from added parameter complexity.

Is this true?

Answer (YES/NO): YES